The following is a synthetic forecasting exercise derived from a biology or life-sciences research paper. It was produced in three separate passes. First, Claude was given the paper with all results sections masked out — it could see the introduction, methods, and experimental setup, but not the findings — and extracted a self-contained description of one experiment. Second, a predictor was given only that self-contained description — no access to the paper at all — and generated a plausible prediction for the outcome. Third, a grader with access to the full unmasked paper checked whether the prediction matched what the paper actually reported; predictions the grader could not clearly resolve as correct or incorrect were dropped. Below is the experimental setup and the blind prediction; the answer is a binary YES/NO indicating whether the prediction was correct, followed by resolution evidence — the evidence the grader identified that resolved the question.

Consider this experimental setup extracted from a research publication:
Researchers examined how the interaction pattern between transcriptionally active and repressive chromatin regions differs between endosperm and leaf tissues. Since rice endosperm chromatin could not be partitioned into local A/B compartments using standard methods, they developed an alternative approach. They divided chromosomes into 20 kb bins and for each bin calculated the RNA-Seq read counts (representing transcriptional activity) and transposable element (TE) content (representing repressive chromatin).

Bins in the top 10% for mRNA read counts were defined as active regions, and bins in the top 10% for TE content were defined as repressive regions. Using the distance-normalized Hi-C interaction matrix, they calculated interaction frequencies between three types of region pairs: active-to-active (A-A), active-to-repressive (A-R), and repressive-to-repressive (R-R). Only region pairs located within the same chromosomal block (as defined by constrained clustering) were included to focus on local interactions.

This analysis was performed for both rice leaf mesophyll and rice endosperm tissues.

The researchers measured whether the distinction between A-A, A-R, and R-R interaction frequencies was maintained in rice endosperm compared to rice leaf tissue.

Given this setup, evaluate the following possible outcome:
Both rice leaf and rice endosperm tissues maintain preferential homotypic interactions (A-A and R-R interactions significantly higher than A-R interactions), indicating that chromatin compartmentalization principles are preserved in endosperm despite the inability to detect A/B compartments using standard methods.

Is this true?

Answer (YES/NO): NO